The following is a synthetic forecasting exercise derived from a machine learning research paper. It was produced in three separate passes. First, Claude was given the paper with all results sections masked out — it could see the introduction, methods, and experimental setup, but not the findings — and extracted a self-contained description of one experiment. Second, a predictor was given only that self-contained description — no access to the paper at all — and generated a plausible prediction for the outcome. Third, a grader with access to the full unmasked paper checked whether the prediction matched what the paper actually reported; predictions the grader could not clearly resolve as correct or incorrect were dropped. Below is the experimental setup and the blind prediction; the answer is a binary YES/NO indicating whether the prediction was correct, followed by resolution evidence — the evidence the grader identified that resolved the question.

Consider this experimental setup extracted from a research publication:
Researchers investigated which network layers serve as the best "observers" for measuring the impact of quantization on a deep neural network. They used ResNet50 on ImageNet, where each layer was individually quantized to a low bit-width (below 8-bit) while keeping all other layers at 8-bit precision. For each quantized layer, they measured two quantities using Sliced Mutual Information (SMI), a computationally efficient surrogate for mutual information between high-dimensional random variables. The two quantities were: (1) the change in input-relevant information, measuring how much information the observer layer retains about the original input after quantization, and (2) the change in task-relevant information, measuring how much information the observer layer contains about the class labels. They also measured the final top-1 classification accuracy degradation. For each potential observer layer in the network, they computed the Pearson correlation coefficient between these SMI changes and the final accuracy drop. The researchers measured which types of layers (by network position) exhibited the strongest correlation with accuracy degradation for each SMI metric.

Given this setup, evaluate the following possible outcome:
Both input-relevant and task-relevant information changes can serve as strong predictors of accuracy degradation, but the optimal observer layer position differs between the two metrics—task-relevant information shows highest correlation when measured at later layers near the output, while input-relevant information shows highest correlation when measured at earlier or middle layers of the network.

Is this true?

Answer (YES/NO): YES